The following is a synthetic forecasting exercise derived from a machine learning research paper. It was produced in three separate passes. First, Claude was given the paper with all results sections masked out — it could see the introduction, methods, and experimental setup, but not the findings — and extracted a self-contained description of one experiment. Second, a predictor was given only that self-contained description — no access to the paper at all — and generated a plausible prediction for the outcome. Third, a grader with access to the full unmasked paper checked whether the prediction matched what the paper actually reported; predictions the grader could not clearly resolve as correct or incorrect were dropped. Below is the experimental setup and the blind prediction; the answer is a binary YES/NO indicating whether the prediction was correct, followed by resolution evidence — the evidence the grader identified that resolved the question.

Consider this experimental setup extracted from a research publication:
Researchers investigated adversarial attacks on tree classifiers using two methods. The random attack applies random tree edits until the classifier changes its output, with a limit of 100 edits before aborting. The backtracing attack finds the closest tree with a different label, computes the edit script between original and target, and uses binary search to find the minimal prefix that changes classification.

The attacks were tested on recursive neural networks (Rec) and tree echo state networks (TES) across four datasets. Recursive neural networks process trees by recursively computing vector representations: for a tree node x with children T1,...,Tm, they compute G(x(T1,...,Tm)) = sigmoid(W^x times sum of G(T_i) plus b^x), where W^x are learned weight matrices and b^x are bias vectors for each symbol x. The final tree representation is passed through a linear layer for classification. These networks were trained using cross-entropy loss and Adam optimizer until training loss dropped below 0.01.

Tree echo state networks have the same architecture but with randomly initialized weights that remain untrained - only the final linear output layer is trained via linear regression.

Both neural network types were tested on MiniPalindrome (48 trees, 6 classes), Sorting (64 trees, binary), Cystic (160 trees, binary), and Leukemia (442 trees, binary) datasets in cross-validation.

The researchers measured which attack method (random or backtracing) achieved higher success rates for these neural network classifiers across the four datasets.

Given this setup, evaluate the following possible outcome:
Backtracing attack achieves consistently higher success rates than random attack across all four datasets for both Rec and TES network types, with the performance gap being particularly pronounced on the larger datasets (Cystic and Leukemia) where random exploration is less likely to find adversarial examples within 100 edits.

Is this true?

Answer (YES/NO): NO